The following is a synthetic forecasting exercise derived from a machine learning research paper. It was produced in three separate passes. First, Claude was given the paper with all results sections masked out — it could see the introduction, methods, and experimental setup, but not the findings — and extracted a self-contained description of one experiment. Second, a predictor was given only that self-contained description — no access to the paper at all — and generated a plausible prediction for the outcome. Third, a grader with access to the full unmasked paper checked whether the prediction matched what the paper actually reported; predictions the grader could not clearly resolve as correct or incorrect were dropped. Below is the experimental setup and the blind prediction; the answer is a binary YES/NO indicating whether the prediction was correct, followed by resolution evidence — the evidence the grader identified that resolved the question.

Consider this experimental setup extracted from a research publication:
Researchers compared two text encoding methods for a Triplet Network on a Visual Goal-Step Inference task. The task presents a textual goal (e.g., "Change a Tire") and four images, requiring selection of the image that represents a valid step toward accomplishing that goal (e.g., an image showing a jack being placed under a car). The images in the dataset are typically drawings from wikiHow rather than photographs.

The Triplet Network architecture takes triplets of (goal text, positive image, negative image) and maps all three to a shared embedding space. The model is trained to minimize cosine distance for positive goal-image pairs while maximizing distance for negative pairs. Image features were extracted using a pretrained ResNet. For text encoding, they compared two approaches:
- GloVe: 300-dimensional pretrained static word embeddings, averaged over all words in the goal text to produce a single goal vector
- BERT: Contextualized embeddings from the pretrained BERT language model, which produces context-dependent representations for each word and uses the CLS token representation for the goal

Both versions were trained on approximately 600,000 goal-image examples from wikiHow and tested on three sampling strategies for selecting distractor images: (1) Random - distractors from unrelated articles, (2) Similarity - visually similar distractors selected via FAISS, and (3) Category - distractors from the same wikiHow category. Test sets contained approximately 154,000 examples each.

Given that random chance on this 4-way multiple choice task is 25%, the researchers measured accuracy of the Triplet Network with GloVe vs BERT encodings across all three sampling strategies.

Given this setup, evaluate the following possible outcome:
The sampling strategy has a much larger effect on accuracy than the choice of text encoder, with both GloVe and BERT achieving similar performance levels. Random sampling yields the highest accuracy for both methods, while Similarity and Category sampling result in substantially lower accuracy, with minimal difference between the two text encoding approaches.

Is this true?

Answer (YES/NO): NO